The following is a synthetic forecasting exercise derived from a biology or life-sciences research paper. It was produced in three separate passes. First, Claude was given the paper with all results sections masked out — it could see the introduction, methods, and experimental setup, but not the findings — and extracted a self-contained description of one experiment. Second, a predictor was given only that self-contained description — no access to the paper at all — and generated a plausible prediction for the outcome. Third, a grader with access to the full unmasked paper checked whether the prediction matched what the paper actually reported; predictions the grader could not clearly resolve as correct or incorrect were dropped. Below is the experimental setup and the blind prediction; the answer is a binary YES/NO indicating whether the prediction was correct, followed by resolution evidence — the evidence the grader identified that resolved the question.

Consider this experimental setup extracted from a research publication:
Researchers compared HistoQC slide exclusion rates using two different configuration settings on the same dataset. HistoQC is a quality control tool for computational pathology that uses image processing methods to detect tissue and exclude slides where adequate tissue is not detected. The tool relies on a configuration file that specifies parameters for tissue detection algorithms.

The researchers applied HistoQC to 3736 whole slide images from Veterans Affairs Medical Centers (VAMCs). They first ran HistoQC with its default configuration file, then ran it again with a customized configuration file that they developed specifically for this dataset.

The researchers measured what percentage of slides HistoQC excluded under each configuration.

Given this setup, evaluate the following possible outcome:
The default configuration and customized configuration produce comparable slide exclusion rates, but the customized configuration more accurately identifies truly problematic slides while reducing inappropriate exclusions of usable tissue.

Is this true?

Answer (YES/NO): NO